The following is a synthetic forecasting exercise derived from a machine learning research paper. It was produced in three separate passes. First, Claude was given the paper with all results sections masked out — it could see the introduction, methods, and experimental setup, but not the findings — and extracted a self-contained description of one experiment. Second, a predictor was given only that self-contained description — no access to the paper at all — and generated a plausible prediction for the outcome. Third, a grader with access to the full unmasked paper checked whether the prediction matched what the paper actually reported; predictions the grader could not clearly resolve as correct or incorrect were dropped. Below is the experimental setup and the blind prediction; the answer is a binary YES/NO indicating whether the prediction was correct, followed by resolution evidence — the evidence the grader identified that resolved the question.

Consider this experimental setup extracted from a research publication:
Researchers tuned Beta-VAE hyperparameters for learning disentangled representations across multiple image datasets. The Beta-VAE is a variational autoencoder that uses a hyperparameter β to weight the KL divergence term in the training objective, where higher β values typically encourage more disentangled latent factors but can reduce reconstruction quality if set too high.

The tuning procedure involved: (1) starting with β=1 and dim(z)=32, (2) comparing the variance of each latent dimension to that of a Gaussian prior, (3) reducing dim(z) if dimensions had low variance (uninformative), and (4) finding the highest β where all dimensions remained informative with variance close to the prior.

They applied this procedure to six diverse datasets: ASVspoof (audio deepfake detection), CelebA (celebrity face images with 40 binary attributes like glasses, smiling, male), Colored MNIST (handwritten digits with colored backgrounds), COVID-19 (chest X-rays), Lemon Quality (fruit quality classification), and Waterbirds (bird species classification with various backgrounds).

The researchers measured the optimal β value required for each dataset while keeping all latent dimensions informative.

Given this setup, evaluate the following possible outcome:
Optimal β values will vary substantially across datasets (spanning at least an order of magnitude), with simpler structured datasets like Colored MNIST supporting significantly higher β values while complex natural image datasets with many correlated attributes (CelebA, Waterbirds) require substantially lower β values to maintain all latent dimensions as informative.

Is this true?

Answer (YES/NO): NO